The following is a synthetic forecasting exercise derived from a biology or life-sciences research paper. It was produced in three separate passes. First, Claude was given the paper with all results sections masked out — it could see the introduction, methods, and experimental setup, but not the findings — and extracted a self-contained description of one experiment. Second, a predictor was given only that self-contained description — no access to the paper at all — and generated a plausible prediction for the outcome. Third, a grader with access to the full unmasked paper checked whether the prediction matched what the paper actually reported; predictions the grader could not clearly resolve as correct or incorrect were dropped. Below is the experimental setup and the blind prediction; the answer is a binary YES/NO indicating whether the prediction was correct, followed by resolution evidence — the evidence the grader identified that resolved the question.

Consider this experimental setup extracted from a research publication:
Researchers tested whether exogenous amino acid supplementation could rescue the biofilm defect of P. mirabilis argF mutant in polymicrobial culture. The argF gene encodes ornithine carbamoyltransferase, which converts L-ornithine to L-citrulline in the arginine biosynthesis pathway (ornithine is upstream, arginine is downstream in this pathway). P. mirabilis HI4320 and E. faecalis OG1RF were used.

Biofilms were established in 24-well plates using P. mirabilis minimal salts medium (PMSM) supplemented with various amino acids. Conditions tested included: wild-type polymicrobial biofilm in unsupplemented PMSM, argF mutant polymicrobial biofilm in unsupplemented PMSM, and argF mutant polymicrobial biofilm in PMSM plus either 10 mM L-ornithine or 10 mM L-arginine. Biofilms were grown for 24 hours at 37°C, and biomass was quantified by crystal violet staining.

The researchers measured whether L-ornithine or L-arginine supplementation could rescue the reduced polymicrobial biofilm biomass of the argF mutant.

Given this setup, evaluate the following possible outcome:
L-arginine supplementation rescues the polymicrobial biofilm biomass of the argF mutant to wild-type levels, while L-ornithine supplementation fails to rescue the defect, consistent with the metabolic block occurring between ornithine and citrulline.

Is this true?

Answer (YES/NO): YES